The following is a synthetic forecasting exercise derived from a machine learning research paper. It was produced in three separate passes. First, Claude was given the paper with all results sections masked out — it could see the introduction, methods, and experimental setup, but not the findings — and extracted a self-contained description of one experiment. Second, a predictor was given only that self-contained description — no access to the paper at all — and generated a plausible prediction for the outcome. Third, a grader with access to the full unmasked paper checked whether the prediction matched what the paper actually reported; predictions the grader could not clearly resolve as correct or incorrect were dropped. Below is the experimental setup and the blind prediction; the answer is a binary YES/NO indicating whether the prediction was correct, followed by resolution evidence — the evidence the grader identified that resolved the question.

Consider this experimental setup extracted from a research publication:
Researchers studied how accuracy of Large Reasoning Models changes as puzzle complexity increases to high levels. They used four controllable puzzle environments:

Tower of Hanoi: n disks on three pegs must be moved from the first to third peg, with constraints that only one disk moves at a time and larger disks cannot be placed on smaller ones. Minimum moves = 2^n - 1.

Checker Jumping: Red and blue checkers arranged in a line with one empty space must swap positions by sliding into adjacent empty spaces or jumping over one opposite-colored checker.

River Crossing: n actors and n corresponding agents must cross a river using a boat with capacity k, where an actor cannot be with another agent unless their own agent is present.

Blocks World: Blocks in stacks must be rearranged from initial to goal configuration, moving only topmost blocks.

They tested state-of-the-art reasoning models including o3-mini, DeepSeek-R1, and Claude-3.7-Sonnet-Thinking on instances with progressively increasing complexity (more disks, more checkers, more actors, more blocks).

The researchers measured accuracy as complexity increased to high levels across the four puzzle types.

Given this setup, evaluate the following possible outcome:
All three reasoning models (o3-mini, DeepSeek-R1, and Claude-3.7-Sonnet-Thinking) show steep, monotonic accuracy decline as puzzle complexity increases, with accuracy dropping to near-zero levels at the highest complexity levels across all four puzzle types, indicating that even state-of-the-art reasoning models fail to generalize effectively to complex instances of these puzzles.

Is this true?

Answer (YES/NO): YES